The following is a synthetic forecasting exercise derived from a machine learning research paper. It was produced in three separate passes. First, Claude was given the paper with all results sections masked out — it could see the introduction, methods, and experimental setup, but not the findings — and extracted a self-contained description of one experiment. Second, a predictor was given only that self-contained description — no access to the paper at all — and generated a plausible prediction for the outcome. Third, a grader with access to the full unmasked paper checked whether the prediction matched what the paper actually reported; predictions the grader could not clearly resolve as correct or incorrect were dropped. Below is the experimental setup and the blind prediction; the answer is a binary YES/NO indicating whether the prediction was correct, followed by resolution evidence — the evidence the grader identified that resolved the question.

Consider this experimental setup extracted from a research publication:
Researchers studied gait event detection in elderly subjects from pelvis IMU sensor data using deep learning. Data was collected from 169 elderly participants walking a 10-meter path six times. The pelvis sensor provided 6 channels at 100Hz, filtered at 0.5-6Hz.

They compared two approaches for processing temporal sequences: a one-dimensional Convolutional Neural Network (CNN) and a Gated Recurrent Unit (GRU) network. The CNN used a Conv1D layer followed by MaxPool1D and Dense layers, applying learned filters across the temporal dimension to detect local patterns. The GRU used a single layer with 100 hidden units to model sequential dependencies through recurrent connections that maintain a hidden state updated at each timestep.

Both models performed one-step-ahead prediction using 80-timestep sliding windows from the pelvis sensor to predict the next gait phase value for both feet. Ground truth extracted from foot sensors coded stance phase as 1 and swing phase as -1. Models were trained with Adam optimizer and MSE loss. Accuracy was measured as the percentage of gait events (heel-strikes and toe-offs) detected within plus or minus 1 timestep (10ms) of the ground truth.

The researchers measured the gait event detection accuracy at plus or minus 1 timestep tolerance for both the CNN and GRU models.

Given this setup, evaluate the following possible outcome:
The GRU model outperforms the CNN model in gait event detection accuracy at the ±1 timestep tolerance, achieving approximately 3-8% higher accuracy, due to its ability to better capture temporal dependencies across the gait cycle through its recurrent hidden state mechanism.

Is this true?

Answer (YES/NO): NO